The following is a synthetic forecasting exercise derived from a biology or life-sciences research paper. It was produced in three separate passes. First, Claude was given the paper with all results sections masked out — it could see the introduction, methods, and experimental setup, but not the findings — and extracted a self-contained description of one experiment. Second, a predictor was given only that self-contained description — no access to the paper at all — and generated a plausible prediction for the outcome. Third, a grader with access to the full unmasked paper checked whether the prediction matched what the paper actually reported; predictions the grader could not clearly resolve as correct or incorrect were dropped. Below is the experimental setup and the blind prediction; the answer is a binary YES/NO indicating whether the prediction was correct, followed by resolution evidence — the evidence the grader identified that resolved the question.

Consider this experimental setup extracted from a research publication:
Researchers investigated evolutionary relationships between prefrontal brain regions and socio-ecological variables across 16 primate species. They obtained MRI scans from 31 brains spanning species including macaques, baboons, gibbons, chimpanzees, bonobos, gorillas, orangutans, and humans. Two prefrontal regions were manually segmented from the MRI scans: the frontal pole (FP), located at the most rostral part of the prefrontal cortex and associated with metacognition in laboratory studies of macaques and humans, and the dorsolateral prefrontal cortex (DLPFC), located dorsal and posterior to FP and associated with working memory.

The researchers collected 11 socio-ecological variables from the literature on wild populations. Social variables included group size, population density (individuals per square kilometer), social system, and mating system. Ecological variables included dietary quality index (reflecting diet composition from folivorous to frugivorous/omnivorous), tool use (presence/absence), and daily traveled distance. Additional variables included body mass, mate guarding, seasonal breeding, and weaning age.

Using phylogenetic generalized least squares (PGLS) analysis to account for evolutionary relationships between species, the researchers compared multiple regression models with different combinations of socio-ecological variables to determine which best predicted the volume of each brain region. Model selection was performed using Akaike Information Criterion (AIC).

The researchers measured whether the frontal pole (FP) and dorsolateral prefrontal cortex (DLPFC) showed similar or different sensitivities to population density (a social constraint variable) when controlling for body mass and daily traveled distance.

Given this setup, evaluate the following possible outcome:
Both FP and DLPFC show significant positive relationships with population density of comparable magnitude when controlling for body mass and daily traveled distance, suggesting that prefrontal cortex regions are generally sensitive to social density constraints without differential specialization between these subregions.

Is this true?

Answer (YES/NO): NO